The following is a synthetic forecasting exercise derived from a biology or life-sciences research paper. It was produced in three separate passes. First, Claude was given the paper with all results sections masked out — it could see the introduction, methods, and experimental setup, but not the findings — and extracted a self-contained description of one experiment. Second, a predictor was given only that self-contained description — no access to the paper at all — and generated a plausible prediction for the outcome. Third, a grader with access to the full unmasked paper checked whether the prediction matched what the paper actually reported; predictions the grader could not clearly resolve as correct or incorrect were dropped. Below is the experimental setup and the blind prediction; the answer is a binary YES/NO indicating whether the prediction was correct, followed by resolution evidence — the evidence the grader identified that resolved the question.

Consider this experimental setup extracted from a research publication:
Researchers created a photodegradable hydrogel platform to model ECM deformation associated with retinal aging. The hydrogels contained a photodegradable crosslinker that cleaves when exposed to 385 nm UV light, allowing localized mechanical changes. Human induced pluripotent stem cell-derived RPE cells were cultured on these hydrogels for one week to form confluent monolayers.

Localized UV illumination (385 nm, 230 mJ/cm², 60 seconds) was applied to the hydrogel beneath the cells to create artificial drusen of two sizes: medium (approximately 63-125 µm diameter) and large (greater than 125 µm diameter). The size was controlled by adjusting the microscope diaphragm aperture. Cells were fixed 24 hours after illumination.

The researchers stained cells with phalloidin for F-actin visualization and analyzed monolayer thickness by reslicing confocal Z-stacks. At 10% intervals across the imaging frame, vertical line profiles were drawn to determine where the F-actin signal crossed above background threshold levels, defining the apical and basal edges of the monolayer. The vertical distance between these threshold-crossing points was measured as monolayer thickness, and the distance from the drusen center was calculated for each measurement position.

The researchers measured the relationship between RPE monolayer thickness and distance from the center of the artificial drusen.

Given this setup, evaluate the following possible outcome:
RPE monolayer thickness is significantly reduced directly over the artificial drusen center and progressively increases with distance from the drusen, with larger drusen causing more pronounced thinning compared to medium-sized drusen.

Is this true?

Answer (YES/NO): NO